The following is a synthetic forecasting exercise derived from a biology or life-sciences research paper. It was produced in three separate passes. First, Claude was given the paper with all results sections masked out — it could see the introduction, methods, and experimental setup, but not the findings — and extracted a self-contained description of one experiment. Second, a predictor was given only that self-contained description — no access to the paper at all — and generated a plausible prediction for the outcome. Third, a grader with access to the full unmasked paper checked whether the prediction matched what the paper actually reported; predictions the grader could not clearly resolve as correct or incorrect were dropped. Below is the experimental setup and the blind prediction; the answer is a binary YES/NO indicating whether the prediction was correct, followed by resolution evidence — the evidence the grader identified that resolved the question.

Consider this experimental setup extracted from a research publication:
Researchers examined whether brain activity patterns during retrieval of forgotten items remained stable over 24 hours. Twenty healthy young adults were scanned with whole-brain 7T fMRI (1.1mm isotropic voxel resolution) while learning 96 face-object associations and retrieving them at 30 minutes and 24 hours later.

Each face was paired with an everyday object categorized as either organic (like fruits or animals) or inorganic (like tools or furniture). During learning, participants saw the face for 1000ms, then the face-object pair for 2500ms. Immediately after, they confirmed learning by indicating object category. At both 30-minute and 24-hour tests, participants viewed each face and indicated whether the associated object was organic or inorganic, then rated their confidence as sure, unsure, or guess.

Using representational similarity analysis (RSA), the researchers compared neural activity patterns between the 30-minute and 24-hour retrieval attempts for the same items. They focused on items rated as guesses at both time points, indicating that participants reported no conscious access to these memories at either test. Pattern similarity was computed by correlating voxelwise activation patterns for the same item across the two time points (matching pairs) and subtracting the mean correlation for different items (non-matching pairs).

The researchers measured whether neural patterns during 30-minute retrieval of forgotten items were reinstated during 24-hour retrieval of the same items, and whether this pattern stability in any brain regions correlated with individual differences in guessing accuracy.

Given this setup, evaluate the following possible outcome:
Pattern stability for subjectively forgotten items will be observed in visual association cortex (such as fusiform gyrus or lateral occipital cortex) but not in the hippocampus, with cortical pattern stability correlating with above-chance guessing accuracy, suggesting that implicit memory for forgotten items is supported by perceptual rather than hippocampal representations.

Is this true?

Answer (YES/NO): NO